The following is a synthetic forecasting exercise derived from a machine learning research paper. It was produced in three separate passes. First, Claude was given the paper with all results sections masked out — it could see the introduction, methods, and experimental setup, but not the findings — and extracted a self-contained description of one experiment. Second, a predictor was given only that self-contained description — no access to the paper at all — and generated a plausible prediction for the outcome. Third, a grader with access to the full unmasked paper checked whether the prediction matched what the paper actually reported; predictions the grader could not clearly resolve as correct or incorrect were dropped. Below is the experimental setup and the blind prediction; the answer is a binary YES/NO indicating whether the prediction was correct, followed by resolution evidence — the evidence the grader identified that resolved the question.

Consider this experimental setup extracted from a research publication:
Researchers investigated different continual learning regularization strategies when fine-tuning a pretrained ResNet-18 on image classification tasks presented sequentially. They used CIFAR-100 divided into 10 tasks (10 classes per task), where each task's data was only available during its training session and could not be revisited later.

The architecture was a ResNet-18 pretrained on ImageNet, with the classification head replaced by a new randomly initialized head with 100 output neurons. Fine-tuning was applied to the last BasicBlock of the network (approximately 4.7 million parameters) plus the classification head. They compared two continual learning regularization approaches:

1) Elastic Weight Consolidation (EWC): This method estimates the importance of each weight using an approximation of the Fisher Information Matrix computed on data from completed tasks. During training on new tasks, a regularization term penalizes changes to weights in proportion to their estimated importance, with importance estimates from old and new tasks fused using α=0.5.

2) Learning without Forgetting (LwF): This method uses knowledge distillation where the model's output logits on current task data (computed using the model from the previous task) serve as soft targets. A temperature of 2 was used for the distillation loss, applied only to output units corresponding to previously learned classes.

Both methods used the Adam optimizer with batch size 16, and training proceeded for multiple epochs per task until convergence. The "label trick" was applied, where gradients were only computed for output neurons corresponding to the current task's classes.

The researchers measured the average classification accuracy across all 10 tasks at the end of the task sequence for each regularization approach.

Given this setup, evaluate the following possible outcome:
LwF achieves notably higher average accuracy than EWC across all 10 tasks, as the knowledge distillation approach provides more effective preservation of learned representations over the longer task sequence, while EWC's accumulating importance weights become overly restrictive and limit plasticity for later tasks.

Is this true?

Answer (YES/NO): NO